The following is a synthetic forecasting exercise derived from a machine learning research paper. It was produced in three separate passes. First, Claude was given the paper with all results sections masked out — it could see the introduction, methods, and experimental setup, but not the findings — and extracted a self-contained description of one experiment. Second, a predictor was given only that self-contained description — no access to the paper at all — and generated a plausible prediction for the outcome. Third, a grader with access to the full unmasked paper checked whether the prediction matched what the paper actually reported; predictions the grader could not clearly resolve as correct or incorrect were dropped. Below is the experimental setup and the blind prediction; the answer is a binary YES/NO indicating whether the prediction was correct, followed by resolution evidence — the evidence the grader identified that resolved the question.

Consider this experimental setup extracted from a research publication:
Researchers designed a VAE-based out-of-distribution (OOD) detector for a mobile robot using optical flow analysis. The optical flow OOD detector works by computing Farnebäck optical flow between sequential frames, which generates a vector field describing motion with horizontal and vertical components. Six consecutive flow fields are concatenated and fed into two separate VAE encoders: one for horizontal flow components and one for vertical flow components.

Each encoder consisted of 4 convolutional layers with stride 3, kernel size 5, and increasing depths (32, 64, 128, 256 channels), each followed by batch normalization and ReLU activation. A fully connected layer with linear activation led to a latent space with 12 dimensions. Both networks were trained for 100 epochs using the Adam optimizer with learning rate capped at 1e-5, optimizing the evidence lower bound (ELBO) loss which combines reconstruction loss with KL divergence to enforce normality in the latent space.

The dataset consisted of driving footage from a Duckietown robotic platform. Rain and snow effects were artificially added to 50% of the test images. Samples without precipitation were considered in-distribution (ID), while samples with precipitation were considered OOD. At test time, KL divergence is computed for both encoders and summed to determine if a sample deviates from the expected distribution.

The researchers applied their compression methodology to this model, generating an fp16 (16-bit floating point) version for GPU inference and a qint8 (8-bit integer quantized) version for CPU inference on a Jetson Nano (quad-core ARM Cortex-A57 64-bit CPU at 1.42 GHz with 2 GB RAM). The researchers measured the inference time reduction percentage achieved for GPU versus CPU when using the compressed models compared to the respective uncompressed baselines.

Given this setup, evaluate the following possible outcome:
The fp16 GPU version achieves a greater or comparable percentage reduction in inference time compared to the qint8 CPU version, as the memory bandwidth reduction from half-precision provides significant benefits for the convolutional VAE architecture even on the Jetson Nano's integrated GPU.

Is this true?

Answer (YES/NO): NO